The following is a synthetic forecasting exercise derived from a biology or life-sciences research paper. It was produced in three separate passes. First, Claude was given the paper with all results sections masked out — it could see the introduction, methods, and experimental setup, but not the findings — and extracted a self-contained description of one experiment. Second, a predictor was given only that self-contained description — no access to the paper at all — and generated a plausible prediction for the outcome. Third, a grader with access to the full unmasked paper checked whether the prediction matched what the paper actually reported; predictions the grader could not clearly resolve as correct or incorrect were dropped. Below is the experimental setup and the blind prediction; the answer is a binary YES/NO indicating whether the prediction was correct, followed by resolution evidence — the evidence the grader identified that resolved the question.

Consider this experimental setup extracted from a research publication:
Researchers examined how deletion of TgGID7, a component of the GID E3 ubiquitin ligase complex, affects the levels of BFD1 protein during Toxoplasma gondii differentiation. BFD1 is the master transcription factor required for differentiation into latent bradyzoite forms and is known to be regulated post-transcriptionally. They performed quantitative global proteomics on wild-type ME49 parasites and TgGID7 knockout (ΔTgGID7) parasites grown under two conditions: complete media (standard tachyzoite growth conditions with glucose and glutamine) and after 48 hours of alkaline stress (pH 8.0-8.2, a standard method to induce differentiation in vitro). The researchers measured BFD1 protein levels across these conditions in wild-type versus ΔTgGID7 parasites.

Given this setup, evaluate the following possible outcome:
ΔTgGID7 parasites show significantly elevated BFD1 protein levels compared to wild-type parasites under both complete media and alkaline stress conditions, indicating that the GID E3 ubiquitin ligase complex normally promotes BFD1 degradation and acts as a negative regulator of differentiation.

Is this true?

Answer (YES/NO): NO